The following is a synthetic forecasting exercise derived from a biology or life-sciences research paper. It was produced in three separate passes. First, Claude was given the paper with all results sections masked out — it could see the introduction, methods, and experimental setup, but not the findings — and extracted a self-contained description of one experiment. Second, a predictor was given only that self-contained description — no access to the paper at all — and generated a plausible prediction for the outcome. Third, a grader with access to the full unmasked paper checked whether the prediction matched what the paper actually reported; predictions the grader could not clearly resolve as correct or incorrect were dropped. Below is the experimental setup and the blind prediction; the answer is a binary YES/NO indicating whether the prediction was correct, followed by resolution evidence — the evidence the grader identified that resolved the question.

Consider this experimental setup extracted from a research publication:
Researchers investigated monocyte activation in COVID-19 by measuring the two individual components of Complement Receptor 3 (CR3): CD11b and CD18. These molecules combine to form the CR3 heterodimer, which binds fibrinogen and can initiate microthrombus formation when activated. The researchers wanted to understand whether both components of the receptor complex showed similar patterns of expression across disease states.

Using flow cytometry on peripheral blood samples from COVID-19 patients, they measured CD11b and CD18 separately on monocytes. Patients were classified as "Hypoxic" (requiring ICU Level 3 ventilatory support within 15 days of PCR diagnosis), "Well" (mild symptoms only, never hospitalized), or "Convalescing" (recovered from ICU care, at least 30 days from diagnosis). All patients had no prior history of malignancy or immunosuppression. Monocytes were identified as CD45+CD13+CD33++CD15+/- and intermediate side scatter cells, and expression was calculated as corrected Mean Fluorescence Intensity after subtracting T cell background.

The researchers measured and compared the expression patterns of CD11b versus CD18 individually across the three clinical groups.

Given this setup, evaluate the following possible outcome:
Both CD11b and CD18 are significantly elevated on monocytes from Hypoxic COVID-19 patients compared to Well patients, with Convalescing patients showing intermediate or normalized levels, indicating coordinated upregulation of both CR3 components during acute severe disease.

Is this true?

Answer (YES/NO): YES